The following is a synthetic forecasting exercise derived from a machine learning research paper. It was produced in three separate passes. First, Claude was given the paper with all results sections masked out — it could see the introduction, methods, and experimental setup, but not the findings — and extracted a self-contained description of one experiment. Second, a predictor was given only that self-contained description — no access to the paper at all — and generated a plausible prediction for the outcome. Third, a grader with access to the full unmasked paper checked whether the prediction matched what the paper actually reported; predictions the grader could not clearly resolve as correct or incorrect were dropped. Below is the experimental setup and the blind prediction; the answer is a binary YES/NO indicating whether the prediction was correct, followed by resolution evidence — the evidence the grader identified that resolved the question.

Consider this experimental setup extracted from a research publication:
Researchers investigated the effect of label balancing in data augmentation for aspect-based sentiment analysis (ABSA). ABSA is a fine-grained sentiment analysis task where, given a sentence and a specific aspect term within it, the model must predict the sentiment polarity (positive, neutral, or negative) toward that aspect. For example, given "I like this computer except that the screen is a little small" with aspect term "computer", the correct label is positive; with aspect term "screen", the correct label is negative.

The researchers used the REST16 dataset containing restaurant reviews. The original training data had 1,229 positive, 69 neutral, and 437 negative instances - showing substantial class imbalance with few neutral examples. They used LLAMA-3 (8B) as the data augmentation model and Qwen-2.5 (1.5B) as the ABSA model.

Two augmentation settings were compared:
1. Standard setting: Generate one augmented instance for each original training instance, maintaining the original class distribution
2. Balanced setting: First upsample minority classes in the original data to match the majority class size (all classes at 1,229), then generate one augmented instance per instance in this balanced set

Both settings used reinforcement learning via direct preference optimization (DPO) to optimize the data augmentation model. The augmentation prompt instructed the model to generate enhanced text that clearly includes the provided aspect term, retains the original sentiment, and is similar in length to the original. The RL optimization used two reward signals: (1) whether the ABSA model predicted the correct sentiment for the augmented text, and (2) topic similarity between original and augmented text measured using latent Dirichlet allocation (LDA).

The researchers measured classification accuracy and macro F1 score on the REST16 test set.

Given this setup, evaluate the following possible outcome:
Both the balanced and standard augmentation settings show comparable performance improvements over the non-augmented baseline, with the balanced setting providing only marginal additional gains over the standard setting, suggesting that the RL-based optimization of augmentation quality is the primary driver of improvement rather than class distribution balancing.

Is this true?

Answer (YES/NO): NO